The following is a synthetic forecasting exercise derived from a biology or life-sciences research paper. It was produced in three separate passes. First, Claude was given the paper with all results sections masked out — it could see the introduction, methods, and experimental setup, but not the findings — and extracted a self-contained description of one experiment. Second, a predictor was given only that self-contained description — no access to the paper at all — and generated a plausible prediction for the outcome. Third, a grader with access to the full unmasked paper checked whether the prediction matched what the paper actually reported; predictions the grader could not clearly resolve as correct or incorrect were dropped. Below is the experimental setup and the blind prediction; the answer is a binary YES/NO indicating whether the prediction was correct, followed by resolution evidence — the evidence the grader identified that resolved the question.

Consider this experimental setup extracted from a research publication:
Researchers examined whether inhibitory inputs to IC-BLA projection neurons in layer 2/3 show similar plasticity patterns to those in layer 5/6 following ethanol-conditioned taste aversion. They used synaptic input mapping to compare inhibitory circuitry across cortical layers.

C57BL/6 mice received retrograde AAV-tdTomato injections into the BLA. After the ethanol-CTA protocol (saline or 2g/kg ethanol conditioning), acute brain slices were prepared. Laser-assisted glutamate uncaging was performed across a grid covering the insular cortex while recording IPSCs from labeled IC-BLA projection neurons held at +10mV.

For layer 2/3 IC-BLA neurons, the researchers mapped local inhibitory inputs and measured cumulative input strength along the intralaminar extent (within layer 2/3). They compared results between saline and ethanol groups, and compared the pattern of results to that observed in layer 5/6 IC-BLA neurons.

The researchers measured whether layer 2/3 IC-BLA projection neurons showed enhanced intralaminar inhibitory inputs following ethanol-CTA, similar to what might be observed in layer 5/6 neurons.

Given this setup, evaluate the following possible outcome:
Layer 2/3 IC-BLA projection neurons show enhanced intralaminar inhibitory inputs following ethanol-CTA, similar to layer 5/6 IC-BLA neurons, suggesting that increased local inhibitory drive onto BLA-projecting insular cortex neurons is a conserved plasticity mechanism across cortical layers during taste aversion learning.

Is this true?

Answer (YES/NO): NO